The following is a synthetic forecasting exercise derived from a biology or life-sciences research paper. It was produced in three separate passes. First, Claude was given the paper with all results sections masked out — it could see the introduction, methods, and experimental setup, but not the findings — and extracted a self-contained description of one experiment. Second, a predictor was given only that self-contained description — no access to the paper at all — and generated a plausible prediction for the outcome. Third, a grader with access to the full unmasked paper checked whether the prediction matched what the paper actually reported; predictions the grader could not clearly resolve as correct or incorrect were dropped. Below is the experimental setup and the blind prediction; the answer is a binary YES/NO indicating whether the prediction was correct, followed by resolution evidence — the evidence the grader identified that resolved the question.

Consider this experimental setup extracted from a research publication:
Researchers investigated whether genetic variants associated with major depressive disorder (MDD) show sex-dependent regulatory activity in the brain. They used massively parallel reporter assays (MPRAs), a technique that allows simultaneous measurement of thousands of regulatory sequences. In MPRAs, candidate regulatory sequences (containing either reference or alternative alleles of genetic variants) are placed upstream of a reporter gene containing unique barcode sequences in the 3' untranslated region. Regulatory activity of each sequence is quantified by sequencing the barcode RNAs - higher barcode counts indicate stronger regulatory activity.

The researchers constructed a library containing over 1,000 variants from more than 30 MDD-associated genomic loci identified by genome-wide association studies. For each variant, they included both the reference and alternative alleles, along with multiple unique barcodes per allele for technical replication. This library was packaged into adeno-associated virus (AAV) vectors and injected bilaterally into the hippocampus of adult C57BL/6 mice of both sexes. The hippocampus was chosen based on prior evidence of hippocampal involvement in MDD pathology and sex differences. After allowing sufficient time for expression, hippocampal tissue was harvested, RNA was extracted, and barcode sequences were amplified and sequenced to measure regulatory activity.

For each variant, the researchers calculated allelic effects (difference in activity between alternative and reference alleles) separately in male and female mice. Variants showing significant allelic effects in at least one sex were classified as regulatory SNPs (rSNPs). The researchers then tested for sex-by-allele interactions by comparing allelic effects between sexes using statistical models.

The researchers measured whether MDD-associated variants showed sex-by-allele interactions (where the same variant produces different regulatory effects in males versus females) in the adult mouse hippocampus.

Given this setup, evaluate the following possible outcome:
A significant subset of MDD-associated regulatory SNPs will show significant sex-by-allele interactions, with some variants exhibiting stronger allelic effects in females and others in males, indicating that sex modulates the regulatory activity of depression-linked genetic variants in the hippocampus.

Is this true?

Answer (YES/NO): YES